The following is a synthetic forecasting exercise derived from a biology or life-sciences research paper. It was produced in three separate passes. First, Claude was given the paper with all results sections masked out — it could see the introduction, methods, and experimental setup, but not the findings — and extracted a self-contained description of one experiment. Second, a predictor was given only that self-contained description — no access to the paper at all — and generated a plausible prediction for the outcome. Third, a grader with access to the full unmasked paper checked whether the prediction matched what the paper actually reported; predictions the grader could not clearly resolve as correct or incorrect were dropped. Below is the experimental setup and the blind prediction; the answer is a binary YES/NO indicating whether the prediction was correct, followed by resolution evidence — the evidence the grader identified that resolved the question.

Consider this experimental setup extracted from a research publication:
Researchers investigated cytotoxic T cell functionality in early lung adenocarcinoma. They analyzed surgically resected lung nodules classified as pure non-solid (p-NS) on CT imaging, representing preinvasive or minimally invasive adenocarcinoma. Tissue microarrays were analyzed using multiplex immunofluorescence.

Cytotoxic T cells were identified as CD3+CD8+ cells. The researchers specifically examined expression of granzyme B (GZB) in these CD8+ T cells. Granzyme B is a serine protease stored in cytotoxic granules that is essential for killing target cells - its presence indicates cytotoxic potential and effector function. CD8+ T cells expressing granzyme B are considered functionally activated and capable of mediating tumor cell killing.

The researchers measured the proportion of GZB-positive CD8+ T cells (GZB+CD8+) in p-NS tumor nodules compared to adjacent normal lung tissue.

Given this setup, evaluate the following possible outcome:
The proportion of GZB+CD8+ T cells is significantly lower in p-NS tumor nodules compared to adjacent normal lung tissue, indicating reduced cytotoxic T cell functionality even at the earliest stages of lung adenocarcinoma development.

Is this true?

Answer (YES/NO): YES